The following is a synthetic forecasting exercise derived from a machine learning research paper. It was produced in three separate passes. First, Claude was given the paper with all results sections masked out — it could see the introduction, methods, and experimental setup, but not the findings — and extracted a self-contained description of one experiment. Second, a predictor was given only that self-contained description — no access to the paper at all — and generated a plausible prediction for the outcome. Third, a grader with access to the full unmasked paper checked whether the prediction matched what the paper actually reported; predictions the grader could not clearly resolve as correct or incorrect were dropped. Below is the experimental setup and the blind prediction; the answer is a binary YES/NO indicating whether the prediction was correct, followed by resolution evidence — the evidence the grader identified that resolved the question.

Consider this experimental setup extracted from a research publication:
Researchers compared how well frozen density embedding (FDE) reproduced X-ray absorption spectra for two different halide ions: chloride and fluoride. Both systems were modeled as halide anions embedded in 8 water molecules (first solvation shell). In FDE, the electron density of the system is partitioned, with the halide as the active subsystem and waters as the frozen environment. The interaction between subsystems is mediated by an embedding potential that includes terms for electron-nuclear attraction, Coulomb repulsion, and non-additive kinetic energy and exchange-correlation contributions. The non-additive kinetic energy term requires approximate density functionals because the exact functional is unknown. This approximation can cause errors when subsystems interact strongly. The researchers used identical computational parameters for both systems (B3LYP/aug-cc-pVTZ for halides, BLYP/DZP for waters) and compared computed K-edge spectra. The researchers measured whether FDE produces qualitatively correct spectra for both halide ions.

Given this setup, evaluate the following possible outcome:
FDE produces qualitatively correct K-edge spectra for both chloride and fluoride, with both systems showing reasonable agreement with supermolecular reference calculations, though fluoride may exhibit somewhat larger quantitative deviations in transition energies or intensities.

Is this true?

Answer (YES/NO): NO